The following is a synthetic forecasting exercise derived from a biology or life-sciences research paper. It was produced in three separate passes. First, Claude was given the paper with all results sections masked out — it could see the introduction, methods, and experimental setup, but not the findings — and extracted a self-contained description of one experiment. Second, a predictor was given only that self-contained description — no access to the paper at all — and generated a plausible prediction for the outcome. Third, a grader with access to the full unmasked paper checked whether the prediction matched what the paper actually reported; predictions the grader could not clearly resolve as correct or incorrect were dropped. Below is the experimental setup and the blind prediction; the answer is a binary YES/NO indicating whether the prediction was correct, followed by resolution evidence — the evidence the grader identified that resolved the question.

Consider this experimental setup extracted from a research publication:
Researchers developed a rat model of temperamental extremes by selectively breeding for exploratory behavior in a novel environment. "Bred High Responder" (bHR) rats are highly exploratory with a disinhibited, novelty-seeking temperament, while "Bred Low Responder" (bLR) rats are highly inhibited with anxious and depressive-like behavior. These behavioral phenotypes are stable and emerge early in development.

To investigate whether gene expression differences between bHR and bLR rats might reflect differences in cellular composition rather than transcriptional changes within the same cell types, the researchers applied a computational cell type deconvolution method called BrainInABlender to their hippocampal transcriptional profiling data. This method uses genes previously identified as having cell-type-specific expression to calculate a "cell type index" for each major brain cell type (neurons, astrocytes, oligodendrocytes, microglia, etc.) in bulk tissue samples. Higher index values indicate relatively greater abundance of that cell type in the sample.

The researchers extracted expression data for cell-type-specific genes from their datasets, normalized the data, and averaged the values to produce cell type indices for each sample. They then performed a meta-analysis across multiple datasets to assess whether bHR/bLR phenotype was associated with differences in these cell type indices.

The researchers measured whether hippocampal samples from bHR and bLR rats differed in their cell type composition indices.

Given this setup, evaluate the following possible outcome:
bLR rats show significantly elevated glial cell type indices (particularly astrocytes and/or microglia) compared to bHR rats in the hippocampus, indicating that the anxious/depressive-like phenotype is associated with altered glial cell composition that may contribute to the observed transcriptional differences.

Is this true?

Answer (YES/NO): YES